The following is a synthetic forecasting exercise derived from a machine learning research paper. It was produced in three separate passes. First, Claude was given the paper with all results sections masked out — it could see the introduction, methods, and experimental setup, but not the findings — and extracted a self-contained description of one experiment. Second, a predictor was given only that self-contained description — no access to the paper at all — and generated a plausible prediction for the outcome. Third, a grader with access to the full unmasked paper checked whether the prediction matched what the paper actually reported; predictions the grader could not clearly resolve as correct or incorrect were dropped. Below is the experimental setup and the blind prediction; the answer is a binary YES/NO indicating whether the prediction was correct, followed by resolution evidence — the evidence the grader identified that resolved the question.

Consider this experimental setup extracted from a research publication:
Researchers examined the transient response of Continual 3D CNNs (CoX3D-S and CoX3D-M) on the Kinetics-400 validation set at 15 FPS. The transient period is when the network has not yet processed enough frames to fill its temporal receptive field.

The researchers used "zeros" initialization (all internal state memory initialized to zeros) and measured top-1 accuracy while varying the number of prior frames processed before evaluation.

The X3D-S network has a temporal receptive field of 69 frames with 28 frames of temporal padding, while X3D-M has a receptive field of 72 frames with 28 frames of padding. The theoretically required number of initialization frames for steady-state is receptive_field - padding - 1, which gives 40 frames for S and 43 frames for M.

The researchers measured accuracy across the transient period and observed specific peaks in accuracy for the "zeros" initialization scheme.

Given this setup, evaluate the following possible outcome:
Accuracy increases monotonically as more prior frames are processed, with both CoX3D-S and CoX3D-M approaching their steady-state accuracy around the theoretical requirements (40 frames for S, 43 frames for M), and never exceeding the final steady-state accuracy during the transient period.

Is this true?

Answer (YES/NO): NO